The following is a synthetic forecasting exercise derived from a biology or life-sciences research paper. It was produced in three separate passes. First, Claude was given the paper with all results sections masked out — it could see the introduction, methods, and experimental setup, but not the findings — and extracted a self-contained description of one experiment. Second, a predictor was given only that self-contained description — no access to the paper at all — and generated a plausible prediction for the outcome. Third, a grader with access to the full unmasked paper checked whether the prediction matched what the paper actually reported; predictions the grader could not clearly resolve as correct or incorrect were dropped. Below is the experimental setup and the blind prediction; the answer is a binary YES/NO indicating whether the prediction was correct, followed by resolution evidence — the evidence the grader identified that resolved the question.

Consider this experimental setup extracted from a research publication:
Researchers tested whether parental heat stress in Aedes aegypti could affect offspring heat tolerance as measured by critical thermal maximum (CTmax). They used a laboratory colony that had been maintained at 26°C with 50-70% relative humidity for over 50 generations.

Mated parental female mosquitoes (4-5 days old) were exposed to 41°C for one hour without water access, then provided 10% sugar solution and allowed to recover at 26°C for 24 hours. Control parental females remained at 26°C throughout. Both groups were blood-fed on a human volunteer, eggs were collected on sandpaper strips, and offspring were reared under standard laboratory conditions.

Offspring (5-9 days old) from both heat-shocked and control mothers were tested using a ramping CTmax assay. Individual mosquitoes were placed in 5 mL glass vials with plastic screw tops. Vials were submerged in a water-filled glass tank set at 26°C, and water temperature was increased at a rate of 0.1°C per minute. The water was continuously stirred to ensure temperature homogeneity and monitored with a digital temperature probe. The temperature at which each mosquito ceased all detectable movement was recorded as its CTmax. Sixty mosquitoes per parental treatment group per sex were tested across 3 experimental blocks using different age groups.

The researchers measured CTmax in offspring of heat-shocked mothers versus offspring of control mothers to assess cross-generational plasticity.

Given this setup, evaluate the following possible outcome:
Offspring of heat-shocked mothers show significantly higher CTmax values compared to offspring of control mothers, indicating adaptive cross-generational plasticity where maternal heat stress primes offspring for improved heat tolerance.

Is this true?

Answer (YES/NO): NO